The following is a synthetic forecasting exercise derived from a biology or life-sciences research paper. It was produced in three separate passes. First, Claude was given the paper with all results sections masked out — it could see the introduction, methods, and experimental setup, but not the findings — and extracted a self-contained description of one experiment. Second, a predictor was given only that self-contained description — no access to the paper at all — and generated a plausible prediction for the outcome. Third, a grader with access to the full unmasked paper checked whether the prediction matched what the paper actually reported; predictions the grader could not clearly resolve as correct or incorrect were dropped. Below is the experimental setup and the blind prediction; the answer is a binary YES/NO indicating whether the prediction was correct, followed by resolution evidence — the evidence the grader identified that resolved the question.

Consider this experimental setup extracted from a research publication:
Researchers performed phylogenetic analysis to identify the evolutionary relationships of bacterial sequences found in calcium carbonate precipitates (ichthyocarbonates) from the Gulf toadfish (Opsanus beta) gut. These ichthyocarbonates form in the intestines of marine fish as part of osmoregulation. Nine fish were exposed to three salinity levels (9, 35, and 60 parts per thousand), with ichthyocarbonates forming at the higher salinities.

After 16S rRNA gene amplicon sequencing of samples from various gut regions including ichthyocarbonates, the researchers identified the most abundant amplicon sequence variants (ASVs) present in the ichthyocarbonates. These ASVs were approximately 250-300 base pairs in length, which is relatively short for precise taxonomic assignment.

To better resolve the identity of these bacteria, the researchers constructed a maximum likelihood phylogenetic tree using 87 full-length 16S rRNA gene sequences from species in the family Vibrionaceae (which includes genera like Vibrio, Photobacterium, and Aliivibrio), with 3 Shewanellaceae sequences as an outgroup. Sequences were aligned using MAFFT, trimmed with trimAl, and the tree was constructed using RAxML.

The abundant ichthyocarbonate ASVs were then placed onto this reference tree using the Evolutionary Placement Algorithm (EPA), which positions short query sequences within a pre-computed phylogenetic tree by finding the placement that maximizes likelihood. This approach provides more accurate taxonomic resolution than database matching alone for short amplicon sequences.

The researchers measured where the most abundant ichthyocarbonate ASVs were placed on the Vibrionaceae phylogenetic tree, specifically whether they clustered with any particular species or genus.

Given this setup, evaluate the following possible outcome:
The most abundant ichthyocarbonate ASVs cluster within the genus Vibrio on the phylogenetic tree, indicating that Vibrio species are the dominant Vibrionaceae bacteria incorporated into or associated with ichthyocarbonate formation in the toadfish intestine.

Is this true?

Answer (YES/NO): NO